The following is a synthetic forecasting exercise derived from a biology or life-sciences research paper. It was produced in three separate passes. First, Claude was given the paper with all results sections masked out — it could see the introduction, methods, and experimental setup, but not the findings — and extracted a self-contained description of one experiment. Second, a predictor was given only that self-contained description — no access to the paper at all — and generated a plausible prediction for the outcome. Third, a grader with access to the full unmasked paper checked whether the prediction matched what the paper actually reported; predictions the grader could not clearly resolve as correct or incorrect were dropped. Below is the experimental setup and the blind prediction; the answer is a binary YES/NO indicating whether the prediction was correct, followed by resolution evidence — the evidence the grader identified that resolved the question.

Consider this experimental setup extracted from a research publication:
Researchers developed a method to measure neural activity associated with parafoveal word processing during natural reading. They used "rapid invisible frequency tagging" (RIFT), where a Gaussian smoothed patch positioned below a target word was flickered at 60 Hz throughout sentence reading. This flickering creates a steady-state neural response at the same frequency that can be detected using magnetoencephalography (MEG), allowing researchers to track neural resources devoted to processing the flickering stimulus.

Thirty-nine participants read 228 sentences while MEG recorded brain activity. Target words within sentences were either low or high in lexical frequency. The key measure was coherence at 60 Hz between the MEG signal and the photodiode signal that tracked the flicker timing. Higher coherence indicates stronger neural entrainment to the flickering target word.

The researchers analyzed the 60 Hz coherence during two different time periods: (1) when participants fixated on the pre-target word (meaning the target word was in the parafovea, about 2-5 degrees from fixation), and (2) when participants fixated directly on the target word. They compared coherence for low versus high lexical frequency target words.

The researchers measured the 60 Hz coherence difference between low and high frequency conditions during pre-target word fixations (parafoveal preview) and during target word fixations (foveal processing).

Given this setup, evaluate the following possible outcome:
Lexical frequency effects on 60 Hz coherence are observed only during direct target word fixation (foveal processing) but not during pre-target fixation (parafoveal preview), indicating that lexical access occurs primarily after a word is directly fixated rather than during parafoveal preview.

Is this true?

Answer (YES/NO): NO